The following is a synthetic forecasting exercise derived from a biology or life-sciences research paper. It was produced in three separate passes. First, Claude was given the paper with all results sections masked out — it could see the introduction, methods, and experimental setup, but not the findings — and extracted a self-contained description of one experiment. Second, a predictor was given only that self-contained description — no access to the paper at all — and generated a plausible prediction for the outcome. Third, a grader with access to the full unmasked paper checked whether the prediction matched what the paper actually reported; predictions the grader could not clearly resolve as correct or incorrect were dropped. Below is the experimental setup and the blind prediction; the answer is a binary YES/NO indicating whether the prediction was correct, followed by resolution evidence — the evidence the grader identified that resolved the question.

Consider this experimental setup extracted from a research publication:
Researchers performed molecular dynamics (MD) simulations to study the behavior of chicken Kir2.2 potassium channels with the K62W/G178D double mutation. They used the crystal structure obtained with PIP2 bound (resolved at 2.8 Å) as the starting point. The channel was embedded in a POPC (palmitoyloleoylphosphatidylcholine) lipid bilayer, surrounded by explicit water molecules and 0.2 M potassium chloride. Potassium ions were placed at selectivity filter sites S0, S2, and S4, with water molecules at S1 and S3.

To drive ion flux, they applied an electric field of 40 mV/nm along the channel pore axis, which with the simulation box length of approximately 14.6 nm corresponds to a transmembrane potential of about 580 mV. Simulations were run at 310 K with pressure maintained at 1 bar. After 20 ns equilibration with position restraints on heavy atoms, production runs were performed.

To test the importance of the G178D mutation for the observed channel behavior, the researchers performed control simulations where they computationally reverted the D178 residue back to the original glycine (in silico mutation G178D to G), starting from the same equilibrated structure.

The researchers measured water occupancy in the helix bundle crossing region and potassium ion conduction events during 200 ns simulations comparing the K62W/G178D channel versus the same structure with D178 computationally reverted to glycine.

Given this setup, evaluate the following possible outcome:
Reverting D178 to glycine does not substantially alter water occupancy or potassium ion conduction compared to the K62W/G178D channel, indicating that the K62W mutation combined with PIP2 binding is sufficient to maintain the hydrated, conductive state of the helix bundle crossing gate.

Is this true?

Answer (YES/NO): NO